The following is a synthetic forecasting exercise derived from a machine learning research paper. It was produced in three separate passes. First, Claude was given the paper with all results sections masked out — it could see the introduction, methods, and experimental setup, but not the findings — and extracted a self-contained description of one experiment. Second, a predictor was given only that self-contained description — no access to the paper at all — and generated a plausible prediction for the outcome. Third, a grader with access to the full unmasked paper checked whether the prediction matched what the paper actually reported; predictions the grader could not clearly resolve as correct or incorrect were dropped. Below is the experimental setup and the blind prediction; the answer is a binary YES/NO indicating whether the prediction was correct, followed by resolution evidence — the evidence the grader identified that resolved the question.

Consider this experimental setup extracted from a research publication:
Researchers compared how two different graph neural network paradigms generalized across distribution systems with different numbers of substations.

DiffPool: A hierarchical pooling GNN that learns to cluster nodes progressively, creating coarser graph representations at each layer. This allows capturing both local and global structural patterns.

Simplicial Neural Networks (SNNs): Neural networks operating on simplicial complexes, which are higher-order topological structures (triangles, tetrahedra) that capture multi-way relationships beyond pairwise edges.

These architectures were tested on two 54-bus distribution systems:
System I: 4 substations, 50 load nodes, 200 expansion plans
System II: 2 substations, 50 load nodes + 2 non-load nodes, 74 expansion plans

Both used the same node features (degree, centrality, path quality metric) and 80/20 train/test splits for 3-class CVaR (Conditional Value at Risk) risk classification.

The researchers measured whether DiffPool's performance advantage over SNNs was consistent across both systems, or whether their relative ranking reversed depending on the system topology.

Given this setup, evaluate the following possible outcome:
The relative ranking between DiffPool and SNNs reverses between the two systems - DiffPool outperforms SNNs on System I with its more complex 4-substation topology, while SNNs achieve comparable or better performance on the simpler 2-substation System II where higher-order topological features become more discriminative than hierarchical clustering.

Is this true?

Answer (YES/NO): NO